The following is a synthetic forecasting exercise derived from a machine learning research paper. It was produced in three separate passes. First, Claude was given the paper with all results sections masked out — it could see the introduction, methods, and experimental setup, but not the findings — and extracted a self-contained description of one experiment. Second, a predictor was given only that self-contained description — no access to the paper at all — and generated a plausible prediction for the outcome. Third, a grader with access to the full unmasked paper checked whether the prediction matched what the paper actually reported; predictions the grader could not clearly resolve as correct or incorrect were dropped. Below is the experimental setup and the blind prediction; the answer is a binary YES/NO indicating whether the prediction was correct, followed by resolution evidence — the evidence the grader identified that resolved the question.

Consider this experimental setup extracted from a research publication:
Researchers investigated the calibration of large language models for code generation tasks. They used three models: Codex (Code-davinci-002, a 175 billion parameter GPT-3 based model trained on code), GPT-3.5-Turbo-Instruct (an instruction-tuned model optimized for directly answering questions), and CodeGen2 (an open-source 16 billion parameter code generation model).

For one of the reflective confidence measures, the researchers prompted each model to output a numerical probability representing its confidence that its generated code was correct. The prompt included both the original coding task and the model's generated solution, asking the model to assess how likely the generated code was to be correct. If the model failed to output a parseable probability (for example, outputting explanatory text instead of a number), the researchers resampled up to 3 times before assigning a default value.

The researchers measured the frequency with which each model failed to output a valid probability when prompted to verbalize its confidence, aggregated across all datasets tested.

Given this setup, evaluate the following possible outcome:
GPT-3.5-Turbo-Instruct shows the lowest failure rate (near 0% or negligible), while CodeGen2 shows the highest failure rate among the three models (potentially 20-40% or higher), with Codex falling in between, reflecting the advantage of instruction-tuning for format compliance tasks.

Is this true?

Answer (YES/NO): NO